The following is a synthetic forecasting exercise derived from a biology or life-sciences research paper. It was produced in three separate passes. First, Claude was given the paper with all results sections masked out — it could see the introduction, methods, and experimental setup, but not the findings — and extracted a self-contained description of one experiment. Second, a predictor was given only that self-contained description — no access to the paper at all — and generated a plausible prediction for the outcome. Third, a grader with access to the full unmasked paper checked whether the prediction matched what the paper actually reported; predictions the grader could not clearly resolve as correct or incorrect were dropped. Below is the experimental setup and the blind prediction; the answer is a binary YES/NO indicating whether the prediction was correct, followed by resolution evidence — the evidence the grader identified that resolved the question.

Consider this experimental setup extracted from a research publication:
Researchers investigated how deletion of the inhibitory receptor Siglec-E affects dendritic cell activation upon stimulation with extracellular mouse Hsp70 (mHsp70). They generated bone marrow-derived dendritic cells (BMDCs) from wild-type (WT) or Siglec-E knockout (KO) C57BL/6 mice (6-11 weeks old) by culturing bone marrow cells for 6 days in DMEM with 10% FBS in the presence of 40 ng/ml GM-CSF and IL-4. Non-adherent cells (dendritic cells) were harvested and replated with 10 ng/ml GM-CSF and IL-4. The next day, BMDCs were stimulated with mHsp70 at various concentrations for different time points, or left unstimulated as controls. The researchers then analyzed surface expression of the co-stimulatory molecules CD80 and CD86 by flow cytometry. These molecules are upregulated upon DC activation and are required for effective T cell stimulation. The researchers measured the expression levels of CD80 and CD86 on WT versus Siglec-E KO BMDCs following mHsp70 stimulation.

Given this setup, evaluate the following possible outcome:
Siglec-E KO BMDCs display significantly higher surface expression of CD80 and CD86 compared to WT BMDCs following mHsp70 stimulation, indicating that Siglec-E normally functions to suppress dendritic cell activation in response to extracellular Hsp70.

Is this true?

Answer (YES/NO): YES